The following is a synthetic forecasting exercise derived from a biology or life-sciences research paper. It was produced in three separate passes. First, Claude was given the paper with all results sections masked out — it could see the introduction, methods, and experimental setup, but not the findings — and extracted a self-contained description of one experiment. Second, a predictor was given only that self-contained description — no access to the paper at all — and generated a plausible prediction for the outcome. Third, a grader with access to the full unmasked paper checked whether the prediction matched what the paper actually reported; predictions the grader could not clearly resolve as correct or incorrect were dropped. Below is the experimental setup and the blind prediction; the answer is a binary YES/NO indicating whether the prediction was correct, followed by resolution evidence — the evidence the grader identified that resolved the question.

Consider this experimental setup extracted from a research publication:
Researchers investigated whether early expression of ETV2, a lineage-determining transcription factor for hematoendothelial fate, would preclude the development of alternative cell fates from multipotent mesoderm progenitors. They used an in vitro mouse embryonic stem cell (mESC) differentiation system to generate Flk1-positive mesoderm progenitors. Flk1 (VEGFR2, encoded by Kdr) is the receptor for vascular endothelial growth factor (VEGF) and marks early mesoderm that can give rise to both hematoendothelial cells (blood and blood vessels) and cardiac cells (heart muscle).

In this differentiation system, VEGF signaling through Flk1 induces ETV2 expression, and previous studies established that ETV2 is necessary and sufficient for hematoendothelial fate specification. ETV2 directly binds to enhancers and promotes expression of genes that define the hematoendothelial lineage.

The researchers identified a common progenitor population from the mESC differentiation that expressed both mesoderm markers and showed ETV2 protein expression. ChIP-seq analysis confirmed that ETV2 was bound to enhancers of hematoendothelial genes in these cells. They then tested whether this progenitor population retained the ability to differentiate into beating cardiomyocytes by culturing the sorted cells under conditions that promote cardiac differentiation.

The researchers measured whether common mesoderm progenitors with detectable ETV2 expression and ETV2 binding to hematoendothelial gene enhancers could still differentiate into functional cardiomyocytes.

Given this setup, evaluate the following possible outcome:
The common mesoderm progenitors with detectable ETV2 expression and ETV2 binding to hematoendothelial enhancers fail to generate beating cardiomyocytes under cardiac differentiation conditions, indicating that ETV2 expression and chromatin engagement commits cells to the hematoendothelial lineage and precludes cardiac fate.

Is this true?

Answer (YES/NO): NO